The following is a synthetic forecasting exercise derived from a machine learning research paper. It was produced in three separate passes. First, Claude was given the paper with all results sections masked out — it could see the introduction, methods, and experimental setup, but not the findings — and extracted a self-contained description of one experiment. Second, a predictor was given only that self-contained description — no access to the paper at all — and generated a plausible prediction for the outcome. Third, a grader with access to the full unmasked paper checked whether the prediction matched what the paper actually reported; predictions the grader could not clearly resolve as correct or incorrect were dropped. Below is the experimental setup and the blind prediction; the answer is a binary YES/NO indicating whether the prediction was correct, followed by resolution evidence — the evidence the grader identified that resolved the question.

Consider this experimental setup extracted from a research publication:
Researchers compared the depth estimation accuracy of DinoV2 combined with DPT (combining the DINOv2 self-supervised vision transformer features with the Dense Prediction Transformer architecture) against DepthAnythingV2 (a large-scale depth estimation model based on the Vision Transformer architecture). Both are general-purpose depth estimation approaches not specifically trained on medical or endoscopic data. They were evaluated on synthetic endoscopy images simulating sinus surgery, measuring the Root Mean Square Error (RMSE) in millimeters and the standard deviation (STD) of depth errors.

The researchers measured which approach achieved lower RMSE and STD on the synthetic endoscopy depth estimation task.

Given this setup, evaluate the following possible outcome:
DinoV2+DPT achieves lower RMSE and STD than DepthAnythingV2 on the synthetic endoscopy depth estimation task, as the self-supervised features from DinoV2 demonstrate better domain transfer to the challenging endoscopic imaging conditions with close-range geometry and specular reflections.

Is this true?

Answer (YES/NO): YES